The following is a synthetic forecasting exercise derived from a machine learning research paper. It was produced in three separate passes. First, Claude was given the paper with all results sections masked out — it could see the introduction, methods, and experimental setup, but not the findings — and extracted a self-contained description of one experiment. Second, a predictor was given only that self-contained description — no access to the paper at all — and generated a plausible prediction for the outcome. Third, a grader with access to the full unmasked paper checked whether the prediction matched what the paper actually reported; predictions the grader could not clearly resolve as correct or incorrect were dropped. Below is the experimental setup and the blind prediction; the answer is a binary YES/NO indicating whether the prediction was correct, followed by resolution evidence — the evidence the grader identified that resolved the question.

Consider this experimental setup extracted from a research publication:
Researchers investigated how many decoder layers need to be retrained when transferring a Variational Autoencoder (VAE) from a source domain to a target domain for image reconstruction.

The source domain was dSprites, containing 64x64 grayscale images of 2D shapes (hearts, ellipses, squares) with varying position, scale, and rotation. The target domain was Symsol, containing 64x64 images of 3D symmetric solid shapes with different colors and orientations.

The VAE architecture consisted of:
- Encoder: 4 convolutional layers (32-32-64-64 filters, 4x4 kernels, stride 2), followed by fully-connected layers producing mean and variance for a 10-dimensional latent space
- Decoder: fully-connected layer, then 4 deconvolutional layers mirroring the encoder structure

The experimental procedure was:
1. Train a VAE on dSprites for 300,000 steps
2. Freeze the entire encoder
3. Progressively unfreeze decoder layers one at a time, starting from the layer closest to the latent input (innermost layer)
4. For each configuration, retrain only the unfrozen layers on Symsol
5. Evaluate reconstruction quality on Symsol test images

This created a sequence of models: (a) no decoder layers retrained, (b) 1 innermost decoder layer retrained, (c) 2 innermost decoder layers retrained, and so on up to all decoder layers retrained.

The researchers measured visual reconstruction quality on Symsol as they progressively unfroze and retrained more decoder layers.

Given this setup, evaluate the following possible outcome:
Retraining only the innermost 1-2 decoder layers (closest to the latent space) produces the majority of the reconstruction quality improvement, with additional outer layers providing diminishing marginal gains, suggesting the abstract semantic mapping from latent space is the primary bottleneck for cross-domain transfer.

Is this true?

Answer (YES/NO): NO